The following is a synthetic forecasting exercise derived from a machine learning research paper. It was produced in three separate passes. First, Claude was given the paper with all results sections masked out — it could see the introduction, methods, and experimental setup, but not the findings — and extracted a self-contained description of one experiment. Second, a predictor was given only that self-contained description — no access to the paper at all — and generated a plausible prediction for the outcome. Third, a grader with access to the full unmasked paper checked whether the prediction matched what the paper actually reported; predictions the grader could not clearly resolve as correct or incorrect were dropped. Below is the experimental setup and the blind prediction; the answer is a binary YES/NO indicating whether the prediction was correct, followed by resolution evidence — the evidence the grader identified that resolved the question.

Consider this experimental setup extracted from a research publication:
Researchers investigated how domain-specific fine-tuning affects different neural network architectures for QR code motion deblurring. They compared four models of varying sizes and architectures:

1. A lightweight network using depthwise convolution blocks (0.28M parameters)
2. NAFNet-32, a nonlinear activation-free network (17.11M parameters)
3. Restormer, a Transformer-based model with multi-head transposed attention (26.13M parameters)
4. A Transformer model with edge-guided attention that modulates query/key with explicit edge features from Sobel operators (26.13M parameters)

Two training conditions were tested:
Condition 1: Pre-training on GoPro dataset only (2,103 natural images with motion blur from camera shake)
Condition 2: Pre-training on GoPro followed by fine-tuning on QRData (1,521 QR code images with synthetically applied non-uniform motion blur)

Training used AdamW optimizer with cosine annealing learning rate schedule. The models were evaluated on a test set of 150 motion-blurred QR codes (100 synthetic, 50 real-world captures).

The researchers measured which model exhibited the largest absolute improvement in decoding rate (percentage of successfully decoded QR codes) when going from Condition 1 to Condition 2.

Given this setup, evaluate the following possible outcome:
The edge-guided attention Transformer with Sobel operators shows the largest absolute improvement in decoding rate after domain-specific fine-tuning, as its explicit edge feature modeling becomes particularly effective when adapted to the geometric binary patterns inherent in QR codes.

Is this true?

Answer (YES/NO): NO